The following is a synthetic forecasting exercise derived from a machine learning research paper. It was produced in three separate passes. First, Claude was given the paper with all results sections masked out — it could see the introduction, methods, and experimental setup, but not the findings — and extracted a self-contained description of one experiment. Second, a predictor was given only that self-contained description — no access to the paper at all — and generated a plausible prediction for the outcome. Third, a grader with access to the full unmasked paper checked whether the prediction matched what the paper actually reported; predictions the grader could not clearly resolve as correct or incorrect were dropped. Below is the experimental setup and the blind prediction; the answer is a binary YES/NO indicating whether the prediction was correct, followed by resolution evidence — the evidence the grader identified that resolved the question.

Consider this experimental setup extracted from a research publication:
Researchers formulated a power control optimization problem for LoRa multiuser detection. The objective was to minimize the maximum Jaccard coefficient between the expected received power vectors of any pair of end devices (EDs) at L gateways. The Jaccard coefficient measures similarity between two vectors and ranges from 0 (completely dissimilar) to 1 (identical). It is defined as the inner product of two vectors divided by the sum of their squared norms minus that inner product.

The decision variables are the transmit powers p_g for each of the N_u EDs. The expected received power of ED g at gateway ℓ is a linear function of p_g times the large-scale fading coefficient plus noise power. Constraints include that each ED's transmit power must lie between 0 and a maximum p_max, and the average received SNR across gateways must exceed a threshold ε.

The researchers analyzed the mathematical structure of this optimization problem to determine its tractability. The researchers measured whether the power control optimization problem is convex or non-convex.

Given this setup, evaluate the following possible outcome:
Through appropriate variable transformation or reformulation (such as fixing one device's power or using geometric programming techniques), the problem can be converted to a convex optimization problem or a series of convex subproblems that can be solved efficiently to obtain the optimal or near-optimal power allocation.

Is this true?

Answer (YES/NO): NO